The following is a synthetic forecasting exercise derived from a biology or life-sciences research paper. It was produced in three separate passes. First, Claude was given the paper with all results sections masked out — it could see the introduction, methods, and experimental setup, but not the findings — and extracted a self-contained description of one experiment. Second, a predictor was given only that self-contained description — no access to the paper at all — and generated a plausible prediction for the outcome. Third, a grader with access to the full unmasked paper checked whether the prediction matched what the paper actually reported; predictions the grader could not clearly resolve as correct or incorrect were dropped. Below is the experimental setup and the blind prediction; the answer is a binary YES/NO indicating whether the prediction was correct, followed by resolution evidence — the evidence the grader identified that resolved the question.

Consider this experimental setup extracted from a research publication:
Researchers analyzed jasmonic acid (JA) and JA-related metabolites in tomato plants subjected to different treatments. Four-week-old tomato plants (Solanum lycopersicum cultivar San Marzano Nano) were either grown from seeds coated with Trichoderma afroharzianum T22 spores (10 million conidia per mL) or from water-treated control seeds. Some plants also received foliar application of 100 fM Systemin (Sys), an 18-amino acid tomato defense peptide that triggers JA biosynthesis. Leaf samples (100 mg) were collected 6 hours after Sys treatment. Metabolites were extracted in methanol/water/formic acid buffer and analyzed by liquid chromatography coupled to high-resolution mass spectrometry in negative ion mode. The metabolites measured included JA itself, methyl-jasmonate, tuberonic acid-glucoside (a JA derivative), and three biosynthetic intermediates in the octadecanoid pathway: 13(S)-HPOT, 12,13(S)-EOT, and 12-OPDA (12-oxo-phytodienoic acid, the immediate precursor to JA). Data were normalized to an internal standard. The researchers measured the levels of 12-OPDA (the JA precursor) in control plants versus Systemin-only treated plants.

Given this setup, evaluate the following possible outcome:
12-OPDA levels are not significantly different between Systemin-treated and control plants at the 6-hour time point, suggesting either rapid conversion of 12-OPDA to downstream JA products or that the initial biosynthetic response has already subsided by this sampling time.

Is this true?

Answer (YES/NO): NO